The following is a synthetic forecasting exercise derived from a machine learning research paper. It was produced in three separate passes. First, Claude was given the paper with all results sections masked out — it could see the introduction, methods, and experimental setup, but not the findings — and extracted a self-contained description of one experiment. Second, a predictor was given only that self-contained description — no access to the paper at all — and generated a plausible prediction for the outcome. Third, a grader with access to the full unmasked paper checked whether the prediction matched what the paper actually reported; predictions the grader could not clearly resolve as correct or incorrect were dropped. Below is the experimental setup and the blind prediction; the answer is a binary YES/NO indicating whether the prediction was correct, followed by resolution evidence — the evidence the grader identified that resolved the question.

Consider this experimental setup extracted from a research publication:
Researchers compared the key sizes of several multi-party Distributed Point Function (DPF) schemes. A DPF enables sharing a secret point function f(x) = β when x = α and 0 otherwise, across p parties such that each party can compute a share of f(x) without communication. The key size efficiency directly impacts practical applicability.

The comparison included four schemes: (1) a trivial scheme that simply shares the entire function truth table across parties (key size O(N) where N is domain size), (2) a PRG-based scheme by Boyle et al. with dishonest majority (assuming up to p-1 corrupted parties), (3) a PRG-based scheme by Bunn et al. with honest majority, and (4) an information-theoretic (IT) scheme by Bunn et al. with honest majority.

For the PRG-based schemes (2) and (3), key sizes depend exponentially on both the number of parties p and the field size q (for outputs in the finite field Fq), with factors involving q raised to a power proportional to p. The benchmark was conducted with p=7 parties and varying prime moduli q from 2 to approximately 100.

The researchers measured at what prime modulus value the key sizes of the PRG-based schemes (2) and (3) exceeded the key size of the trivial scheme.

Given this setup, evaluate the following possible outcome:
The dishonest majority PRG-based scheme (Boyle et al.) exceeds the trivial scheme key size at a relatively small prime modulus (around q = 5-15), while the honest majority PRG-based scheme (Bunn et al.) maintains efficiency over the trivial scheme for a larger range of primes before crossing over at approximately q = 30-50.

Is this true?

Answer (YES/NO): NO